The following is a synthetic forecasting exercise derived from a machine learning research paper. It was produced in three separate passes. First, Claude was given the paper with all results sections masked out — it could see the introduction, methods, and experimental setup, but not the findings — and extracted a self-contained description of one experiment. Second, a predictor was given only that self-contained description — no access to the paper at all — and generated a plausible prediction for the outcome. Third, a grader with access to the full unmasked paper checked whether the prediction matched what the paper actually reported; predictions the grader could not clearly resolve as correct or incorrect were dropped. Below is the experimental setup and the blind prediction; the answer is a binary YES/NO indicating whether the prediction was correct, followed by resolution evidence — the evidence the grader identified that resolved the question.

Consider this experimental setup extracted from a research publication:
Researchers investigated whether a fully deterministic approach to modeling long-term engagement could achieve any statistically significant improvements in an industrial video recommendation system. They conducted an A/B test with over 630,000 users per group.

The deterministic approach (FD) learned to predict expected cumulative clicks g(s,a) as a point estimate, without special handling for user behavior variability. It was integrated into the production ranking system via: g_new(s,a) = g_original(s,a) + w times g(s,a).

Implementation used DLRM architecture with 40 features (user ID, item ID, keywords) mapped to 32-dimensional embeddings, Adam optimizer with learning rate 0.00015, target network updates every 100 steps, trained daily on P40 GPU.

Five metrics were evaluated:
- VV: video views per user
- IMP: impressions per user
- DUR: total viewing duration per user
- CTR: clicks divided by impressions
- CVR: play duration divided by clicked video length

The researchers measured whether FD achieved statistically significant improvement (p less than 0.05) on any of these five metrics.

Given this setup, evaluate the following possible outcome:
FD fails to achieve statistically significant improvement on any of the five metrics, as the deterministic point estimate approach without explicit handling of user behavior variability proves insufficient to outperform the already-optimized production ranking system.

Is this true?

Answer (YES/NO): YES